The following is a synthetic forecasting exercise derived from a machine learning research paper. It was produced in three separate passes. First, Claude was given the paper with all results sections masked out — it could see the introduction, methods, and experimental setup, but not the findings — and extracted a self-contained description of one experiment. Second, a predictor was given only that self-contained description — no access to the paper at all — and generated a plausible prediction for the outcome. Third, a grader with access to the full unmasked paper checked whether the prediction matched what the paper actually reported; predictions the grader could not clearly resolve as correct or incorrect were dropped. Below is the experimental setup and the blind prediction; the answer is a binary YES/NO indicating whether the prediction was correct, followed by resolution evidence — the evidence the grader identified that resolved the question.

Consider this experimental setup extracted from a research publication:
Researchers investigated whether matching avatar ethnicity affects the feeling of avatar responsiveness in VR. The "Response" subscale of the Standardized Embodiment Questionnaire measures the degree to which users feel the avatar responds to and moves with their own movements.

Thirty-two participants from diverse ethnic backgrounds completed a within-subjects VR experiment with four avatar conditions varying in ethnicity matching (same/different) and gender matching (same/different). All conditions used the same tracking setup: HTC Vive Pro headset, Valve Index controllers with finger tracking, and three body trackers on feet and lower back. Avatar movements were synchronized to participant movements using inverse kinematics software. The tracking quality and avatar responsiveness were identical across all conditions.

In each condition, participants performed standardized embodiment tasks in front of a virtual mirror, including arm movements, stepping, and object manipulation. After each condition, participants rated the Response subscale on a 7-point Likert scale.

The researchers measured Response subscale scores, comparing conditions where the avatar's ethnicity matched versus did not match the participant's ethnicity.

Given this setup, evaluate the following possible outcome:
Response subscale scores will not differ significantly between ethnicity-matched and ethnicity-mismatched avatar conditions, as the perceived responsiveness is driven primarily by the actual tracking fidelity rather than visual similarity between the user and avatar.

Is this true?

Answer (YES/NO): NO